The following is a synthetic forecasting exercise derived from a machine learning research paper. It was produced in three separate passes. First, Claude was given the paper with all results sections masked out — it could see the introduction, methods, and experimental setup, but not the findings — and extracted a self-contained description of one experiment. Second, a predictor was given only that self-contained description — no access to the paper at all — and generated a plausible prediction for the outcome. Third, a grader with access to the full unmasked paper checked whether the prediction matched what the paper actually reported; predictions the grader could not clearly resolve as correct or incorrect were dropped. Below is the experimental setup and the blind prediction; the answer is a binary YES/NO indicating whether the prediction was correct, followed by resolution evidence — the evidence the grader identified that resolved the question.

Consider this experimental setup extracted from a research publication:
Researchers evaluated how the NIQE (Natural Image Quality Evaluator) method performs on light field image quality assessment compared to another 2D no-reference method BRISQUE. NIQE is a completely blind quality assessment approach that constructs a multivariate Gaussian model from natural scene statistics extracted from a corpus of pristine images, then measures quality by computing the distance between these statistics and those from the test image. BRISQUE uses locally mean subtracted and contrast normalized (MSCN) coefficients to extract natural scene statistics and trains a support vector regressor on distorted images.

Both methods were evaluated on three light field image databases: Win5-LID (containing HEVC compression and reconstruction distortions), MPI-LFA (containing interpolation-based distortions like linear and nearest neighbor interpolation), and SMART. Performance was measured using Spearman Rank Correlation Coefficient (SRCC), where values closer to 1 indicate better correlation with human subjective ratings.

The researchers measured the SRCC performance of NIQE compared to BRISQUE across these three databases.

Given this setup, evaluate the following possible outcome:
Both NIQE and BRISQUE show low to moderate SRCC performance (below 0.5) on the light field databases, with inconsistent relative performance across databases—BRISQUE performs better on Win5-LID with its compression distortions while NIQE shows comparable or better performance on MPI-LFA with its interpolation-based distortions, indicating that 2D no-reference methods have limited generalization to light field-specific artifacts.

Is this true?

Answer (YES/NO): NO